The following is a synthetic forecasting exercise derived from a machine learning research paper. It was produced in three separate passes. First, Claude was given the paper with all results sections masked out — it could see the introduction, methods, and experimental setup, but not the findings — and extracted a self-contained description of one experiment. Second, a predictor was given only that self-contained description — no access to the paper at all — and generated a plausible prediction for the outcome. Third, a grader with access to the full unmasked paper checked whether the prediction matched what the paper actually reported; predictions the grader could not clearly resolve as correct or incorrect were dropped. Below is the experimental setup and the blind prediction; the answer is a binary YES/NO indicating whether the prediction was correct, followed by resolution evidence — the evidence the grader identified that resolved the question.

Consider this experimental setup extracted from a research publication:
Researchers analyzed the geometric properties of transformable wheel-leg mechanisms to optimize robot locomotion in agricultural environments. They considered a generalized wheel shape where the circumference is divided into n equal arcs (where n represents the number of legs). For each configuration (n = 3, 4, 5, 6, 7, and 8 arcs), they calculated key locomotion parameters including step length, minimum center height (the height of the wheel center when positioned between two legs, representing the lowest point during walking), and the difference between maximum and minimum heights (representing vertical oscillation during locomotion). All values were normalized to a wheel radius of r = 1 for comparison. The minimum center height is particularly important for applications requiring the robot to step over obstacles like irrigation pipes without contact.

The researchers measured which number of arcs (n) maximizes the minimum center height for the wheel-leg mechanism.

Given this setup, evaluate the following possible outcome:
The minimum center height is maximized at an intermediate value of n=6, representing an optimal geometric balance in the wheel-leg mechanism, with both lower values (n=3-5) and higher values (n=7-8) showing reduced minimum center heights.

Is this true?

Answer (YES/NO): NO